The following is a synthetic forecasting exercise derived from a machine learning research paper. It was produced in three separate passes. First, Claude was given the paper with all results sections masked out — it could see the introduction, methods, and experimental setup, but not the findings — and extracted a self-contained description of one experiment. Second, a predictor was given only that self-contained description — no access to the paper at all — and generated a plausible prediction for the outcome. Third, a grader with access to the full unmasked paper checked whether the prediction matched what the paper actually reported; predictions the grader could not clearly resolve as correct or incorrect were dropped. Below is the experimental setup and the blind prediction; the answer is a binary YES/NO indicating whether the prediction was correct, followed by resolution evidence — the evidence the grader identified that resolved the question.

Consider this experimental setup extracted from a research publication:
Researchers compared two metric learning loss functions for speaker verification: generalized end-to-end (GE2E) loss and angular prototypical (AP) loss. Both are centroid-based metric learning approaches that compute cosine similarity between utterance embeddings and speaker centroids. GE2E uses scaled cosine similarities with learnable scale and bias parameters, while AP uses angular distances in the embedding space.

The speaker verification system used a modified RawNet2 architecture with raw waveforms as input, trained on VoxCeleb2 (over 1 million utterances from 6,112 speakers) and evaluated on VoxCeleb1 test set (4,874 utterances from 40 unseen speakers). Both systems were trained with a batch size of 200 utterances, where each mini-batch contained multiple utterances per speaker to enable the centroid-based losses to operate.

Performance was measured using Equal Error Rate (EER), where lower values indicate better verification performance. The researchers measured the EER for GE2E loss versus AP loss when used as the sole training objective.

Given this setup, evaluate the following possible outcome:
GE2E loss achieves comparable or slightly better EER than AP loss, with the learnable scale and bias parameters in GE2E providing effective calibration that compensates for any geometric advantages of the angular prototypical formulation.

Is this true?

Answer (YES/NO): NO